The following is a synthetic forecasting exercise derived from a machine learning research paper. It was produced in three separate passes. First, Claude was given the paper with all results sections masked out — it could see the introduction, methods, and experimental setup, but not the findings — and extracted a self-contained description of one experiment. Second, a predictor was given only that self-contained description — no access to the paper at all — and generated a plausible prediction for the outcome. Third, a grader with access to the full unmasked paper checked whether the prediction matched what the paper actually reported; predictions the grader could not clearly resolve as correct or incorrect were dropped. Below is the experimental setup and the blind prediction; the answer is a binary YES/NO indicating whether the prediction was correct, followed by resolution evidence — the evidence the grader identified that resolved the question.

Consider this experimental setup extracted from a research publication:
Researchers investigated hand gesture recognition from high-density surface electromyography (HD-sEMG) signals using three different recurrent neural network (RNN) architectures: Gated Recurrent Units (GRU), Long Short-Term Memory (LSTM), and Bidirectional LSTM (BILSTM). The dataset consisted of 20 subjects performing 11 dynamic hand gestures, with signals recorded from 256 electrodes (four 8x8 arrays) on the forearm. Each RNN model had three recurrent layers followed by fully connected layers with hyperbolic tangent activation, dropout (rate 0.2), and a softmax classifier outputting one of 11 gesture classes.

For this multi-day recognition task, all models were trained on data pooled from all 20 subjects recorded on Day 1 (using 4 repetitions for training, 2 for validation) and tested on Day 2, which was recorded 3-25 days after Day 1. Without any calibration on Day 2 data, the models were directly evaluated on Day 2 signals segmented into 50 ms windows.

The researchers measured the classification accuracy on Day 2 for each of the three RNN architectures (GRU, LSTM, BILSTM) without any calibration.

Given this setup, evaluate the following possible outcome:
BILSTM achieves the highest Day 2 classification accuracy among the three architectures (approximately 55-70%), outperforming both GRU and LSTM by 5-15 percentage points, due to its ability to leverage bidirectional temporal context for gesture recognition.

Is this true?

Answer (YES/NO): NO